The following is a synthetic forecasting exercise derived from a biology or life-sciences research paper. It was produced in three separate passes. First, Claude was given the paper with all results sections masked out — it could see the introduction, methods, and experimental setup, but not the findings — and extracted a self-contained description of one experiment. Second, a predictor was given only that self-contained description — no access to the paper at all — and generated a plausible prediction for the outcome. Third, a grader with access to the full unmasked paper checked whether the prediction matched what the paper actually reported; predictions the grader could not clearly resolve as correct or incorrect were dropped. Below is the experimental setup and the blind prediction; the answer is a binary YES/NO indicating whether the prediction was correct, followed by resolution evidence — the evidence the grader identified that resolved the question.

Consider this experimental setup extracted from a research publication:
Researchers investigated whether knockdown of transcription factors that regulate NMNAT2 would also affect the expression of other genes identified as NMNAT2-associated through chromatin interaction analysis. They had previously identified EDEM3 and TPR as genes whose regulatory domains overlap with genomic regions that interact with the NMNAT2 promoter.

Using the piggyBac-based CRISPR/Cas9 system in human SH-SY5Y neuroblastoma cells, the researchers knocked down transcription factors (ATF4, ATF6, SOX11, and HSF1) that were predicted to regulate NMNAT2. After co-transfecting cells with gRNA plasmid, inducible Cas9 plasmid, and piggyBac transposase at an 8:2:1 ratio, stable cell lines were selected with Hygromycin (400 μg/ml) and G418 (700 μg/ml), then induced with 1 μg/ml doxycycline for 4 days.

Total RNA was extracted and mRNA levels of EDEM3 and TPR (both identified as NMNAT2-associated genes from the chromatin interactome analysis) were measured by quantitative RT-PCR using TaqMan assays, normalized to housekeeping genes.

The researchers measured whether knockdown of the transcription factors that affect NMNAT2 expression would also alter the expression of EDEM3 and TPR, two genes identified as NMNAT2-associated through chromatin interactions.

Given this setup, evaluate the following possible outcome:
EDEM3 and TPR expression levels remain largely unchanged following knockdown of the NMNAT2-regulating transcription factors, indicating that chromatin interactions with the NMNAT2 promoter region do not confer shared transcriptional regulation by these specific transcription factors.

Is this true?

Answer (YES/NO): NO